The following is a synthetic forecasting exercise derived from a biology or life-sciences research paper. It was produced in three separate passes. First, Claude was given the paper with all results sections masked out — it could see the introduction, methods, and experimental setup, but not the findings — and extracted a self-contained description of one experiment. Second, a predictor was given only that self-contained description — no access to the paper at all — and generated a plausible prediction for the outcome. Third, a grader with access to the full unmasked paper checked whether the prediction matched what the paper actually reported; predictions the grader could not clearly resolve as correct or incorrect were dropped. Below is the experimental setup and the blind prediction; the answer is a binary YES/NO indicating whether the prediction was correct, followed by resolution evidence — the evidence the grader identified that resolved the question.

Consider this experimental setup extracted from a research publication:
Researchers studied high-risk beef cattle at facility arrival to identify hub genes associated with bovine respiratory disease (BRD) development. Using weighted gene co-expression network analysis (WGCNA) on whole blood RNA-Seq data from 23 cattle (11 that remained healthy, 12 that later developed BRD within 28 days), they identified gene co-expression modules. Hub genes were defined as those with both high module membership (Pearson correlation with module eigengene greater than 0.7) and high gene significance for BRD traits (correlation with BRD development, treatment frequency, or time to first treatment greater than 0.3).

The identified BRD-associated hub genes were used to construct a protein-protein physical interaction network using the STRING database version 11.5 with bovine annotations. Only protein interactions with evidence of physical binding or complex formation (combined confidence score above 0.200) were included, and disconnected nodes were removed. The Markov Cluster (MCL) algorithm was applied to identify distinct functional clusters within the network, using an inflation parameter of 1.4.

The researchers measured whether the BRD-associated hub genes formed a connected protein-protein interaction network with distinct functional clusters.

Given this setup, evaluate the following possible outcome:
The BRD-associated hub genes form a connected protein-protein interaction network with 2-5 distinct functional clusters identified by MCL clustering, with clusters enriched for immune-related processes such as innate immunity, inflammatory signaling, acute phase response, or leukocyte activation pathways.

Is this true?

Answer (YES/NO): NO